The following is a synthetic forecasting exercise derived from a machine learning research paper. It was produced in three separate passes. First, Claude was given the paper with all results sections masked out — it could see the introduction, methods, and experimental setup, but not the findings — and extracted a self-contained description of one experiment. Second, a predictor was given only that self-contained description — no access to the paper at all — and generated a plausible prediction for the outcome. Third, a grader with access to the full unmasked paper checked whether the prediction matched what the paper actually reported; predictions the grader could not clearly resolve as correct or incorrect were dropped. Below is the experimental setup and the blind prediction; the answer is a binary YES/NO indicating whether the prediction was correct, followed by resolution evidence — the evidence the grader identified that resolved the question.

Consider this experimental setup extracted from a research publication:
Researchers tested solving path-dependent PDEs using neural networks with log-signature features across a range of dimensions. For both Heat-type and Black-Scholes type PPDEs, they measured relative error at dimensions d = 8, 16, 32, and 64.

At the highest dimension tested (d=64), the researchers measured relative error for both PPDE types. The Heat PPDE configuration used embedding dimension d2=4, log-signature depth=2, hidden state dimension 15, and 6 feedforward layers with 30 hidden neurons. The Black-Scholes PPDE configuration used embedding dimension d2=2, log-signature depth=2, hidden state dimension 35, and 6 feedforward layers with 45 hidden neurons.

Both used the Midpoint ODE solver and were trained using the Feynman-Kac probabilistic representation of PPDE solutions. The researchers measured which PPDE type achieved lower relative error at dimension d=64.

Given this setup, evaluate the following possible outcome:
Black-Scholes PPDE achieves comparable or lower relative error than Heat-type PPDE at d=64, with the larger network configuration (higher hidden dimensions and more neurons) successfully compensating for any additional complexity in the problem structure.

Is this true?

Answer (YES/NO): YES